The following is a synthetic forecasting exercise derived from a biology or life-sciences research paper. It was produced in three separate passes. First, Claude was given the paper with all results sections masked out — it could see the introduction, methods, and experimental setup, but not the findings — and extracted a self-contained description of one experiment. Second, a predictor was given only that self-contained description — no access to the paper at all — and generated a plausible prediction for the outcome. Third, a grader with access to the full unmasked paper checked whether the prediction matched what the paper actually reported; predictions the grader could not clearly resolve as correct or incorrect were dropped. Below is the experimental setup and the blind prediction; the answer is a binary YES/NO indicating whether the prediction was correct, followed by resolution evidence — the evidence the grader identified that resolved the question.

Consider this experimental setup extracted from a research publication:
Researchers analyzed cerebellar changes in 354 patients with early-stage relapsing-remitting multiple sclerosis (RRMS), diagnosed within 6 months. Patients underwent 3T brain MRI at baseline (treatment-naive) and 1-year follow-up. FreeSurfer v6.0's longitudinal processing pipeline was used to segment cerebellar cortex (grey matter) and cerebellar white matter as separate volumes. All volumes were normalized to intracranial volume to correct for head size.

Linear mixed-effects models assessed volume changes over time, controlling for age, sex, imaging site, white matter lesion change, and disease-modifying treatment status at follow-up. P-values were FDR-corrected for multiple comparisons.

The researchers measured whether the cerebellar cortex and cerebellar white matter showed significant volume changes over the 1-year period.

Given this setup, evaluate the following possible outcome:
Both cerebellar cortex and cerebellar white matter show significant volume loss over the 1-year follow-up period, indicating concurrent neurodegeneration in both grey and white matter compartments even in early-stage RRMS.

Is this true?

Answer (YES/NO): NO